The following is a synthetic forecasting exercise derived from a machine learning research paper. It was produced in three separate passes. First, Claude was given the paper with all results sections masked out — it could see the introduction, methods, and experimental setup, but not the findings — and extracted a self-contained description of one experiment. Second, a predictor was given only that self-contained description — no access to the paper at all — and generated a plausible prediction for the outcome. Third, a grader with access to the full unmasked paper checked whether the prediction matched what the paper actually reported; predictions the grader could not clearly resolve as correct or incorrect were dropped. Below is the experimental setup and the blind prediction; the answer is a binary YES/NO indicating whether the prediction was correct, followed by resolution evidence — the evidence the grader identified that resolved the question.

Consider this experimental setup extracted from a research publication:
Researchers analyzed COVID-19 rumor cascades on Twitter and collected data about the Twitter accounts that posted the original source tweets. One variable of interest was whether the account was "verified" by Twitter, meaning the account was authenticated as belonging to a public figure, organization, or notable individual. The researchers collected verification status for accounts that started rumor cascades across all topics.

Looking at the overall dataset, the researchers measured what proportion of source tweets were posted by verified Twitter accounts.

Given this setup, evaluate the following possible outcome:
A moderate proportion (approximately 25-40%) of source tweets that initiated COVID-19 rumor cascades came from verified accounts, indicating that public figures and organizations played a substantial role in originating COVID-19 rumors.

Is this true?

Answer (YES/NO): NO